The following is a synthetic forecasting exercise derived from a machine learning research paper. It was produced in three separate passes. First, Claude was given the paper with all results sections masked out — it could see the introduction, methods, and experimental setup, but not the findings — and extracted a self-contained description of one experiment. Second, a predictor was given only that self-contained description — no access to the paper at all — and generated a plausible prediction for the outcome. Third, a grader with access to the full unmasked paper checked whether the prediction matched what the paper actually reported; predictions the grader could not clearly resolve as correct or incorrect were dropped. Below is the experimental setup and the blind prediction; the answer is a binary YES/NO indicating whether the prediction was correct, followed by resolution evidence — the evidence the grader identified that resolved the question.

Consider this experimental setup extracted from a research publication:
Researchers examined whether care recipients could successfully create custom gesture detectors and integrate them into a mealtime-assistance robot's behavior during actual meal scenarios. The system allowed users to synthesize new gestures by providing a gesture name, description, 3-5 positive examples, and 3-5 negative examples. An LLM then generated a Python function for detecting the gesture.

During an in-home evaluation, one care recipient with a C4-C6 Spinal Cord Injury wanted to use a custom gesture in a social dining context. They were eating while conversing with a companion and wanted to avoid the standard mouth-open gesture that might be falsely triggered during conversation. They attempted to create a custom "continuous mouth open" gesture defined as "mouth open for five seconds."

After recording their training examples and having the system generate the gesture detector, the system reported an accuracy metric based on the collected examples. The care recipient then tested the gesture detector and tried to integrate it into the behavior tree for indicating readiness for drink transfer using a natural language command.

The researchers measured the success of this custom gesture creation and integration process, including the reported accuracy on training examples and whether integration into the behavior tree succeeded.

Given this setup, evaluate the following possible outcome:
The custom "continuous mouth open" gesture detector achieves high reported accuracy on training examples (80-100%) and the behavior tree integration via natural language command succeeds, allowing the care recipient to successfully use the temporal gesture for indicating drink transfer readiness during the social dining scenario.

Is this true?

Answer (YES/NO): YES